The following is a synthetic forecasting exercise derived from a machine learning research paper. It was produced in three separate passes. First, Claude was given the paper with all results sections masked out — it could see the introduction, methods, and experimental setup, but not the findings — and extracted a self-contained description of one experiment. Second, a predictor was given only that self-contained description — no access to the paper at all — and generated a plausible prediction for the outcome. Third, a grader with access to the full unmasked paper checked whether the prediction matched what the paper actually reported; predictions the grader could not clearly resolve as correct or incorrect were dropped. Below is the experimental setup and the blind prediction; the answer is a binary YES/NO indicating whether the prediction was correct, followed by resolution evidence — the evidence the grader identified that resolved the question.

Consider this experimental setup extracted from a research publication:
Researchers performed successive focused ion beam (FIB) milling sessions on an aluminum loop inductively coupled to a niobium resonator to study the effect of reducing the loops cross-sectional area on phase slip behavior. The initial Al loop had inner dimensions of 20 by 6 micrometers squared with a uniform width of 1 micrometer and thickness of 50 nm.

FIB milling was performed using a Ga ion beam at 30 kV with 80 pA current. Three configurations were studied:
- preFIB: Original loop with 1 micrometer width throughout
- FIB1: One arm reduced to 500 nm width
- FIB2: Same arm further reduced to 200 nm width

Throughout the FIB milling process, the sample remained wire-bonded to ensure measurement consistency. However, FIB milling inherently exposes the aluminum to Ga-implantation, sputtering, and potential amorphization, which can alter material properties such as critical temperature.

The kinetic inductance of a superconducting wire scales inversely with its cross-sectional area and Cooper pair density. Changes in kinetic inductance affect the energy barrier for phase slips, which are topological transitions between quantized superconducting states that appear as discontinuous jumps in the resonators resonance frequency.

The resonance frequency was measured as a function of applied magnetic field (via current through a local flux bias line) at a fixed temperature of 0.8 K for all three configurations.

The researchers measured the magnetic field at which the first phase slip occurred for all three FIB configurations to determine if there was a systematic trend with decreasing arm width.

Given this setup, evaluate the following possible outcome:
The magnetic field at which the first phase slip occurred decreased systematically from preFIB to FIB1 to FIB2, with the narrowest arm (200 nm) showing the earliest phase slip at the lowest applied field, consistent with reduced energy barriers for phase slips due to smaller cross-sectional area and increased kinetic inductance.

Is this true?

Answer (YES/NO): YES